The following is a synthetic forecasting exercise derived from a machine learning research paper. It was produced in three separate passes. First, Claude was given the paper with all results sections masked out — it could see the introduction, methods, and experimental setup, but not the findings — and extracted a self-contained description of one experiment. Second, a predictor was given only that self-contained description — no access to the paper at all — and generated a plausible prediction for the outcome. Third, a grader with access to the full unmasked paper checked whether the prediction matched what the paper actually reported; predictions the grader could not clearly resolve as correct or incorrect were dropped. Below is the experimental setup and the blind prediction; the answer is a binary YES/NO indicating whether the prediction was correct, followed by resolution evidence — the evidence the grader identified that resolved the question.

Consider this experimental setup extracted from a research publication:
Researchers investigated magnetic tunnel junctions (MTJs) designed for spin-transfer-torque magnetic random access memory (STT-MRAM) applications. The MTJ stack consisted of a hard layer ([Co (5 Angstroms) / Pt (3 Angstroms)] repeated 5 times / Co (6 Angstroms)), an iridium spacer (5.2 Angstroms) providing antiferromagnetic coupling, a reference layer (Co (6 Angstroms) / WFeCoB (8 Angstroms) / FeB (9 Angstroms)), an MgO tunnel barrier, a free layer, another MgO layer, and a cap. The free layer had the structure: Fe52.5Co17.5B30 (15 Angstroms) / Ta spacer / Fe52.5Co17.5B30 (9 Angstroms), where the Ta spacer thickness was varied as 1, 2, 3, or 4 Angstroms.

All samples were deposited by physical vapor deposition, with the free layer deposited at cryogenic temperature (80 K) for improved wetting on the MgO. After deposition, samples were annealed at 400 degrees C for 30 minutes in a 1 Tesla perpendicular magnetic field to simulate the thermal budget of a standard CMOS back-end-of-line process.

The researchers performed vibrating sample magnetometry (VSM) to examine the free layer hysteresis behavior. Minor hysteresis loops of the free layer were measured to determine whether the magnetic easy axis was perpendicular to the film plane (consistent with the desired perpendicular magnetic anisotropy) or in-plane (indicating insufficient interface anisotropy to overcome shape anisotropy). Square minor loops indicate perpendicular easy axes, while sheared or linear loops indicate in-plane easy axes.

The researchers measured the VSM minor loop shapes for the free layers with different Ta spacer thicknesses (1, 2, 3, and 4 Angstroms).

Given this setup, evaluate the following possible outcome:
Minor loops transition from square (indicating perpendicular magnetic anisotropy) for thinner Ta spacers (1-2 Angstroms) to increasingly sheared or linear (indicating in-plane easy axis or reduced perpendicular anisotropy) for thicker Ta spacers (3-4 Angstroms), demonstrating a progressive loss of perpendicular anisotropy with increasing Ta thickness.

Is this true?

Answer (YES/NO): NO